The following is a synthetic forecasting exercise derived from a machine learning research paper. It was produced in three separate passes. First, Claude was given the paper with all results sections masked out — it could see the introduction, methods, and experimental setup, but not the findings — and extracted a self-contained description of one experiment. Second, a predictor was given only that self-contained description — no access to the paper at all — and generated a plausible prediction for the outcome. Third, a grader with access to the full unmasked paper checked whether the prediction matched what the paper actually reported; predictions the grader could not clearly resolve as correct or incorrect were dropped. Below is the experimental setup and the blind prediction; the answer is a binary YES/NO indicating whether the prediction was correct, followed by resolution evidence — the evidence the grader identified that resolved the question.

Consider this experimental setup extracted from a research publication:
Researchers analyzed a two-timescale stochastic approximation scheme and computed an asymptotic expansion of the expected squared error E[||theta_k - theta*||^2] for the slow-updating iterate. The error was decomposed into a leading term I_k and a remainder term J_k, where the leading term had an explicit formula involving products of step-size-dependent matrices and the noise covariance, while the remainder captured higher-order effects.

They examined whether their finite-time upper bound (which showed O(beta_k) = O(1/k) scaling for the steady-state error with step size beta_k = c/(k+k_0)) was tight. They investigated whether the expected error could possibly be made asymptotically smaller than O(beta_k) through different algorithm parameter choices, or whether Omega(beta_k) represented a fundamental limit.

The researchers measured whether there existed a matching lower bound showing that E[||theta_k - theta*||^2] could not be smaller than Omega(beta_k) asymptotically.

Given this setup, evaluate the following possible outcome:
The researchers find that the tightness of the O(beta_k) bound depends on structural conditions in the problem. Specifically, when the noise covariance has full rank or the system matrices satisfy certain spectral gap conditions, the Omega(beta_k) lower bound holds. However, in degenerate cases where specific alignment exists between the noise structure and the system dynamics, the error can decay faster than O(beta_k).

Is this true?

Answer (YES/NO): NO